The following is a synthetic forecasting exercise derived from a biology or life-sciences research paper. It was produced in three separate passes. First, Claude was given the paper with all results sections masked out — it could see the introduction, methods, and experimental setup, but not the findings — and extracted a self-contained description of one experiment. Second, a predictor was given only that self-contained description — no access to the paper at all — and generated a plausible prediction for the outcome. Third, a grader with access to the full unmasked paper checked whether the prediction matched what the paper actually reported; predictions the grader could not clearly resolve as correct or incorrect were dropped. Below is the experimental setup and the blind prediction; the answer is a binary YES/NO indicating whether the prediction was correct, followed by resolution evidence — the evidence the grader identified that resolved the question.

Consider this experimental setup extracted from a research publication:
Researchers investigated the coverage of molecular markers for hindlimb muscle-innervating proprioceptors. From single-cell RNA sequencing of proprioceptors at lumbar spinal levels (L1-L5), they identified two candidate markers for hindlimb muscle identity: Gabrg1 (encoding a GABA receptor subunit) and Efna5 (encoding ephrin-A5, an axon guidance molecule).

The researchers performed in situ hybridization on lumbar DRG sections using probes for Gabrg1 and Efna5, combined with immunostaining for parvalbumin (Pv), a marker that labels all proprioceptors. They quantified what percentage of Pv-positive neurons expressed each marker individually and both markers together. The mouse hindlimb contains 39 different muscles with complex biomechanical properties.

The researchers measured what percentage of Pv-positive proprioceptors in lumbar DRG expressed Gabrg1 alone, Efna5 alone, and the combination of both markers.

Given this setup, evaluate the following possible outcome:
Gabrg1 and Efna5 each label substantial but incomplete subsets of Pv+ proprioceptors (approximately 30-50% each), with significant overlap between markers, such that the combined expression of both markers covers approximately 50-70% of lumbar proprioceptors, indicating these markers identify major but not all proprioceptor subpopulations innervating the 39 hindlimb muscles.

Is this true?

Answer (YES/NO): NO